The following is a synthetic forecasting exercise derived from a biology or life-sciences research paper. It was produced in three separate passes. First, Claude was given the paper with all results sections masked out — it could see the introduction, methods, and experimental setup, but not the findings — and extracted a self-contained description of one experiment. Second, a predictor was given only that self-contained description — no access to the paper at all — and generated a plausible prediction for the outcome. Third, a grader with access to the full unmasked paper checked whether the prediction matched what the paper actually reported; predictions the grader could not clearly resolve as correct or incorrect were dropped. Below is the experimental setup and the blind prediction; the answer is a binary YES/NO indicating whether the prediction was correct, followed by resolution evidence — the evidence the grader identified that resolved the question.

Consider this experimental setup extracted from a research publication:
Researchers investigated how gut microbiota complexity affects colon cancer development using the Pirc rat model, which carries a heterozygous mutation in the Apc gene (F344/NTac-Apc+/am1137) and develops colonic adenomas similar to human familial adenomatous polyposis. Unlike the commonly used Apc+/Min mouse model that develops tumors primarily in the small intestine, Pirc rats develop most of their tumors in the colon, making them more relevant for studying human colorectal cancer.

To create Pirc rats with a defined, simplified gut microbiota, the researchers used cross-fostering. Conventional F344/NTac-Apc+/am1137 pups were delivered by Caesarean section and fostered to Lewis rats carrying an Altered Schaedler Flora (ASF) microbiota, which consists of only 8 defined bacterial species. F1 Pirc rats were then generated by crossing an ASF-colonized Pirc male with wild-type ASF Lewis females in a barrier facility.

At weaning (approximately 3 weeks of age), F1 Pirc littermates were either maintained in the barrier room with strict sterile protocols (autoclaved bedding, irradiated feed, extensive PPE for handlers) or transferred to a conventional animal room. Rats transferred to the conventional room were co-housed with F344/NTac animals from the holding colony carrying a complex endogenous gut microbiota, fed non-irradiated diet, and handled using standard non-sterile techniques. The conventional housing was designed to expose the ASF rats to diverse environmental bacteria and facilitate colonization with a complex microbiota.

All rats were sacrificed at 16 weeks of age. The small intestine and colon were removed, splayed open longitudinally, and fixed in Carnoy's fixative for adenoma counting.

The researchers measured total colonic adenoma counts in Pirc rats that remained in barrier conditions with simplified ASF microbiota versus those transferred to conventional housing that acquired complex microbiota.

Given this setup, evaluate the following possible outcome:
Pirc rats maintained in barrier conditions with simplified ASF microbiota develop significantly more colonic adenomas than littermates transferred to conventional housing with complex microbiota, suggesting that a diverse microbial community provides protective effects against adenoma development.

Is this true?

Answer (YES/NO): YES